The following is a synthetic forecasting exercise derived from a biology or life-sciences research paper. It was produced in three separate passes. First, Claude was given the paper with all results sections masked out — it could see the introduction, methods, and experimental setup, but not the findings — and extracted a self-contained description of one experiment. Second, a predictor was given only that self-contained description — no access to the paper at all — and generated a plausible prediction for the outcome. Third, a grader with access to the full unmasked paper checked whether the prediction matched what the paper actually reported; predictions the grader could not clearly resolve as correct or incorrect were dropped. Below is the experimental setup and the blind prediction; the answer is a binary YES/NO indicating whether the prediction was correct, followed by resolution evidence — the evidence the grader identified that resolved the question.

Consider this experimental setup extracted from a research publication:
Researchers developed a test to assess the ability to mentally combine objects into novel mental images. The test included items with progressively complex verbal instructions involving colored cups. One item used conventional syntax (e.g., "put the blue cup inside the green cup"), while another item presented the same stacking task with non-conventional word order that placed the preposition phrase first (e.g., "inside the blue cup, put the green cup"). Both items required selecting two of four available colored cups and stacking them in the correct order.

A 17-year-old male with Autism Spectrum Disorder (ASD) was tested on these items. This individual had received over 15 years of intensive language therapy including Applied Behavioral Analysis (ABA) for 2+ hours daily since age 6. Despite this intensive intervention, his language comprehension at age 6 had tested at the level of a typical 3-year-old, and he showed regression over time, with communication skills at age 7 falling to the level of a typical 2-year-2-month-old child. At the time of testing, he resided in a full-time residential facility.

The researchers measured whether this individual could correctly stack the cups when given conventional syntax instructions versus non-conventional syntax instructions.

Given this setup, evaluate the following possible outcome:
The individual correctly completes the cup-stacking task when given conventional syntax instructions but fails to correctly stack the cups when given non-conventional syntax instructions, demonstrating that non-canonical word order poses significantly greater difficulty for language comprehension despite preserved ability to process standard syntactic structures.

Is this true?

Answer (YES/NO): YES